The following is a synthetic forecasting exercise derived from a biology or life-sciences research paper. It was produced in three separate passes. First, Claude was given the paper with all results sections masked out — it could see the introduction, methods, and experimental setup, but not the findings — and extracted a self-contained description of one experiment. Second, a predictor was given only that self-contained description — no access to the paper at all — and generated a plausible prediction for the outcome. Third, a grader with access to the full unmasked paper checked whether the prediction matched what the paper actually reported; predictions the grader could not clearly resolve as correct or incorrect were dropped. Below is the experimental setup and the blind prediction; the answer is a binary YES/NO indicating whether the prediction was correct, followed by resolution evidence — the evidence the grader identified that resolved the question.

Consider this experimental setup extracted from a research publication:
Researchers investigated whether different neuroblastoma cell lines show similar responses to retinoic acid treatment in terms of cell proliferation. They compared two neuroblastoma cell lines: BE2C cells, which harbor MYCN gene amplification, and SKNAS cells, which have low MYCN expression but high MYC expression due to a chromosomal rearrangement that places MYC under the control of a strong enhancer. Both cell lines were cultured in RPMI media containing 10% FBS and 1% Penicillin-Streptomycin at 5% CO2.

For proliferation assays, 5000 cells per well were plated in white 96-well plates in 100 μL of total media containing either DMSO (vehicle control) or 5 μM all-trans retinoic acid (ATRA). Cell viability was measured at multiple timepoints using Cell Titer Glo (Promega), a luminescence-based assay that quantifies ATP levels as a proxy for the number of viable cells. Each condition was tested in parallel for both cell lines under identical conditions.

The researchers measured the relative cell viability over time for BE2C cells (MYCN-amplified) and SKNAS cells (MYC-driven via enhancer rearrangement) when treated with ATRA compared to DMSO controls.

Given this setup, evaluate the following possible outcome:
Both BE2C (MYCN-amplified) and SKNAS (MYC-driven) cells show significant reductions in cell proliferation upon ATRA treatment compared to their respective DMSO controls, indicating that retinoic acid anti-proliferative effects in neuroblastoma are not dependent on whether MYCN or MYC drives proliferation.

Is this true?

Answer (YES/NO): NO